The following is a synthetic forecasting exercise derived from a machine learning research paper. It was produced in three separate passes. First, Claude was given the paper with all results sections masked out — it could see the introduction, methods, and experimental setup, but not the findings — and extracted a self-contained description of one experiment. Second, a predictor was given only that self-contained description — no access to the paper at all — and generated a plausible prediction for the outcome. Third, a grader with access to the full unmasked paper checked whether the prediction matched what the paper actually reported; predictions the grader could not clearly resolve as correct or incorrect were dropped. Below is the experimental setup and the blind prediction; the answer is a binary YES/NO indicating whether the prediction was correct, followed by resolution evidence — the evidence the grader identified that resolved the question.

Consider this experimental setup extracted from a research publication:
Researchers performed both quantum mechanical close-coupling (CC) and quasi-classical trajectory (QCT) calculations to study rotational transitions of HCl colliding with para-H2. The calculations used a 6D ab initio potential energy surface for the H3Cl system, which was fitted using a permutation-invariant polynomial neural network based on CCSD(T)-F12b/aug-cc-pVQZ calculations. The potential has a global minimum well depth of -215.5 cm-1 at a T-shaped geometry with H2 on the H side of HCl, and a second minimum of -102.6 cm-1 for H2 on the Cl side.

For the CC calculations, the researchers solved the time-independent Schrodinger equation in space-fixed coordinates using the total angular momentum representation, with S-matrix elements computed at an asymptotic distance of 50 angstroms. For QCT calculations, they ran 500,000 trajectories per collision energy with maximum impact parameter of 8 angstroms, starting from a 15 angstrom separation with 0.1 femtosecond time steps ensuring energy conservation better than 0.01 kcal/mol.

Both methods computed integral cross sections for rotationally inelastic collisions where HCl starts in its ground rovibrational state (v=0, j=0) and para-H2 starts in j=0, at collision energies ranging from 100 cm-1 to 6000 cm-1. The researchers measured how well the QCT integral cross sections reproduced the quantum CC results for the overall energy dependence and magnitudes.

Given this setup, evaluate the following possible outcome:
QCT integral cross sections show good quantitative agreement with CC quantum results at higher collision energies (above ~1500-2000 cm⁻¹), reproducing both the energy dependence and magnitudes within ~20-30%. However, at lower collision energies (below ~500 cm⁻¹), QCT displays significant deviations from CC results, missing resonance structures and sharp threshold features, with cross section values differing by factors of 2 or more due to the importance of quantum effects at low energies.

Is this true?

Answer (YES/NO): NO